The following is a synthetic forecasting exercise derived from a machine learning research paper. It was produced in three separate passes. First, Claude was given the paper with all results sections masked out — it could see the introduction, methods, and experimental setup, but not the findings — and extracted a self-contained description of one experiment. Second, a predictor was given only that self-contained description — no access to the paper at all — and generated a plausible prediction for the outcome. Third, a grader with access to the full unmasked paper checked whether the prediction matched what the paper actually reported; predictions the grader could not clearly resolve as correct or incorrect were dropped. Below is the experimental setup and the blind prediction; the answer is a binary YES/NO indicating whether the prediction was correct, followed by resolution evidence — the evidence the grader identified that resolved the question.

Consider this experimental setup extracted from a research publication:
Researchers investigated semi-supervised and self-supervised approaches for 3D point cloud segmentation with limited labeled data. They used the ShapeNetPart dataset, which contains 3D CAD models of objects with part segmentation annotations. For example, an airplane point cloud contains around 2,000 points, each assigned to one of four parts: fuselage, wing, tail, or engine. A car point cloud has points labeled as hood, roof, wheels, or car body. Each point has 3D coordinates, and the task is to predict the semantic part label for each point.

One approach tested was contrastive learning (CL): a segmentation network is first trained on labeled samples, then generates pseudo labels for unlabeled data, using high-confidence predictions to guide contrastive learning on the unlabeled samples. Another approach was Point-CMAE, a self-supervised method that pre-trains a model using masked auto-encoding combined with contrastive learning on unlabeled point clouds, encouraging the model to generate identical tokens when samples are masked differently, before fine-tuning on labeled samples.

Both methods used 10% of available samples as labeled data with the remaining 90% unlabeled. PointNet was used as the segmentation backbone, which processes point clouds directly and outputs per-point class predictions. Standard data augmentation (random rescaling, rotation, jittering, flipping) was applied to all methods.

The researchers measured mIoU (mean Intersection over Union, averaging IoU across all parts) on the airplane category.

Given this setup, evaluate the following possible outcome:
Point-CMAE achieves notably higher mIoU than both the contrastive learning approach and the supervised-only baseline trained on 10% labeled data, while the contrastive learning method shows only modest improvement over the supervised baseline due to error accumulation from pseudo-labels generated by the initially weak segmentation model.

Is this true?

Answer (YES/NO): NO